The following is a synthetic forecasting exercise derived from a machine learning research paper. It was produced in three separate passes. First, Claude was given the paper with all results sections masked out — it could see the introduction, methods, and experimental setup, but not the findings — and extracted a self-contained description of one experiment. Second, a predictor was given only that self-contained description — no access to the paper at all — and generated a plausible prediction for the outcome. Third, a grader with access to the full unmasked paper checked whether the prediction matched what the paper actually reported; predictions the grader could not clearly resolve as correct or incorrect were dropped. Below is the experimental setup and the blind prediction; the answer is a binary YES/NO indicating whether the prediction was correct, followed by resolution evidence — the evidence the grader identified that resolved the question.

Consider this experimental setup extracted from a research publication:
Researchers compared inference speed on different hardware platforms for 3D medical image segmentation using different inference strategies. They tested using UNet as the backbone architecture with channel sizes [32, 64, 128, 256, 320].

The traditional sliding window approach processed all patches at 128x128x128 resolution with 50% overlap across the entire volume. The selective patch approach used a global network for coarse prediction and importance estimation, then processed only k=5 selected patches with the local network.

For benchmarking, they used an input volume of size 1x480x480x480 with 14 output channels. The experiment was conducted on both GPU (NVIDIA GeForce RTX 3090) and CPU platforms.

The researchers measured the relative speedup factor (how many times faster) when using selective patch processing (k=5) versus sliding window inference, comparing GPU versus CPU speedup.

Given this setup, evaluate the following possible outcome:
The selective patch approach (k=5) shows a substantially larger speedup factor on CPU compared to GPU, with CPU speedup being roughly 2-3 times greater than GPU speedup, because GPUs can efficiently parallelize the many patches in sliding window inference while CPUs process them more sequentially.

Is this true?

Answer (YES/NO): YES